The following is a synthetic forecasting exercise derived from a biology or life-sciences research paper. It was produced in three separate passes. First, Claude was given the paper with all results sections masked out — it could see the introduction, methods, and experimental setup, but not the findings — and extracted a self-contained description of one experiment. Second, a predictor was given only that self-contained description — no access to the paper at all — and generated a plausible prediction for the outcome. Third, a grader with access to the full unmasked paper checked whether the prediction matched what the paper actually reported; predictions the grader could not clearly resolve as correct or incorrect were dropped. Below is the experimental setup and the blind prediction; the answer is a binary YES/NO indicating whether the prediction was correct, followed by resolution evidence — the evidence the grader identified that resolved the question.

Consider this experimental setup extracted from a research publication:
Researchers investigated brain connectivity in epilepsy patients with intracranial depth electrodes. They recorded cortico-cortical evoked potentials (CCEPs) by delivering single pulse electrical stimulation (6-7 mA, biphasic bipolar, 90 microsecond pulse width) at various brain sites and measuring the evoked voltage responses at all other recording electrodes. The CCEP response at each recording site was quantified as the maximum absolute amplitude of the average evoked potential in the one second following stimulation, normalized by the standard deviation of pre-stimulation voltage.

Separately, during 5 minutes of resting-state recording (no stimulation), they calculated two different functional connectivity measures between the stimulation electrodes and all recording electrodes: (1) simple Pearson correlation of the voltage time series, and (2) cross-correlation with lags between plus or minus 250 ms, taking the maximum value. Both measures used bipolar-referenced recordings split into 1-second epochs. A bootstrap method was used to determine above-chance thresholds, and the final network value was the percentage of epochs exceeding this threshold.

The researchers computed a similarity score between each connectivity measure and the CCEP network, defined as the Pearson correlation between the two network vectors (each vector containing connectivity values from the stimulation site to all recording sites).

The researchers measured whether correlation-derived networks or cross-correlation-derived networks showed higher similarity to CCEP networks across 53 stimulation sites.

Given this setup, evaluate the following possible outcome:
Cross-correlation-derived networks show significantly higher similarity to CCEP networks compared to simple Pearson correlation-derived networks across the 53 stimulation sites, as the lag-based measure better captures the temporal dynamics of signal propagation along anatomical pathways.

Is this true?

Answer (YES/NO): NO